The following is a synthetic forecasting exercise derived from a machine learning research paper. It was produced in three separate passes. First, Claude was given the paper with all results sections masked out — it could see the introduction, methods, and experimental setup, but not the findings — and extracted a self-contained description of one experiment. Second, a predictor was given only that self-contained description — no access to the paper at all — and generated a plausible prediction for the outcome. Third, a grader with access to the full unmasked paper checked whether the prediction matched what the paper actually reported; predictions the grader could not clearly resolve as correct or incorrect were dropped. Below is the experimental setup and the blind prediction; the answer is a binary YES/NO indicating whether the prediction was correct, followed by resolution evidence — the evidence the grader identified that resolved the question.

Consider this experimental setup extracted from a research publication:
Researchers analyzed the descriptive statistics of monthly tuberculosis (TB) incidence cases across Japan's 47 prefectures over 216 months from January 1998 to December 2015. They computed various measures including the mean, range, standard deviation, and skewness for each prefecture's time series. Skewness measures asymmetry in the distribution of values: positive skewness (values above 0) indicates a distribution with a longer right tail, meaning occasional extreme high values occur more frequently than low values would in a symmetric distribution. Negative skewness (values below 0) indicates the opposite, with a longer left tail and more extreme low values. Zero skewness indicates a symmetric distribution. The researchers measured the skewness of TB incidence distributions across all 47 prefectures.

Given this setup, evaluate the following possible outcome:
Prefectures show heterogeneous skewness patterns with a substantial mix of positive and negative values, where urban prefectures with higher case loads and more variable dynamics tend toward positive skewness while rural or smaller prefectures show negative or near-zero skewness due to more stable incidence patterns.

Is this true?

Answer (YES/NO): NO